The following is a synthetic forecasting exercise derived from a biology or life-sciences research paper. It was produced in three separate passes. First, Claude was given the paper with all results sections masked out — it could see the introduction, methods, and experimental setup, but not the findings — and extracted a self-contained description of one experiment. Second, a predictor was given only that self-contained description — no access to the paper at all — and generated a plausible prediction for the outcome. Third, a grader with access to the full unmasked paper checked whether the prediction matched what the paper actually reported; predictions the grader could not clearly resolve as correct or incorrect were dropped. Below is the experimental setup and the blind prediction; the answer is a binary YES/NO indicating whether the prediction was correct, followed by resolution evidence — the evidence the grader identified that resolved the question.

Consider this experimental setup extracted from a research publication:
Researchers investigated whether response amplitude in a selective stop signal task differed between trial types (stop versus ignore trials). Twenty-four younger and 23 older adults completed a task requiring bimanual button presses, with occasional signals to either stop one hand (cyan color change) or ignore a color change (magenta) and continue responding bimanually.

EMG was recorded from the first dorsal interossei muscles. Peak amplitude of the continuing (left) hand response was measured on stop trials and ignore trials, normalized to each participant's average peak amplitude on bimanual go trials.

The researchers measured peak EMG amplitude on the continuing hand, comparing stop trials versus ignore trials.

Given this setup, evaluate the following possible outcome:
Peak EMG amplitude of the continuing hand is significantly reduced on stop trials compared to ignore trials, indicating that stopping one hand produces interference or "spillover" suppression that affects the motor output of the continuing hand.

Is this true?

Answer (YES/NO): NO